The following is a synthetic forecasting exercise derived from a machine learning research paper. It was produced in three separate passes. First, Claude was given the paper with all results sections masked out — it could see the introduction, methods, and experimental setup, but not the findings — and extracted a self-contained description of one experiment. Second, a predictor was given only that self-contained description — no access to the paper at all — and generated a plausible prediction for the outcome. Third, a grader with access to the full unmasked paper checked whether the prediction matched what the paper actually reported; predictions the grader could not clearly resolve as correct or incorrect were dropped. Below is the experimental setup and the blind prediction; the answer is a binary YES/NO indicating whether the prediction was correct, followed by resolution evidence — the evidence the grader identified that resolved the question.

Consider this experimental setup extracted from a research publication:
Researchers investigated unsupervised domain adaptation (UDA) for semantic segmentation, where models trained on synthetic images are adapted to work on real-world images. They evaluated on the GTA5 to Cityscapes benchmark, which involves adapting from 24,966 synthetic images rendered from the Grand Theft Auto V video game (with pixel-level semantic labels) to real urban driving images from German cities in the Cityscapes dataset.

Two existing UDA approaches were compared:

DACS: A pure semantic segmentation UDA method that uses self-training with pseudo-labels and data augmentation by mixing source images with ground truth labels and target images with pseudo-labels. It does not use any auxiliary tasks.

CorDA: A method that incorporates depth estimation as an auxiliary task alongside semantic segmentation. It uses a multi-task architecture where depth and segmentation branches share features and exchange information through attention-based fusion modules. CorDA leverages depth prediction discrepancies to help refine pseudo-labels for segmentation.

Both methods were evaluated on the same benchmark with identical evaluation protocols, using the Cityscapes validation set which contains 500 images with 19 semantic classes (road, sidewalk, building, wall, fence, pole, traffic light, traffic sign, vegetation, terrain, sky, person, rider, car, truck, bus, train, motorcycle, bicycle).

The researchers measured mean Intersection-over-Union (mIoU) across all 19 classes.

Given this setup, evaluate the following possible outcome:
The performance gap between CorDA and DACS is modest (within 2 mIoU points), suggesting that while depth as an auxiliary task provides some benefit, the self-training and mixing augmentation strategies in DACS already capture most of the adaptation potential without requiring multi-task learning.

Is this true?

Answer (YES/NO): NO